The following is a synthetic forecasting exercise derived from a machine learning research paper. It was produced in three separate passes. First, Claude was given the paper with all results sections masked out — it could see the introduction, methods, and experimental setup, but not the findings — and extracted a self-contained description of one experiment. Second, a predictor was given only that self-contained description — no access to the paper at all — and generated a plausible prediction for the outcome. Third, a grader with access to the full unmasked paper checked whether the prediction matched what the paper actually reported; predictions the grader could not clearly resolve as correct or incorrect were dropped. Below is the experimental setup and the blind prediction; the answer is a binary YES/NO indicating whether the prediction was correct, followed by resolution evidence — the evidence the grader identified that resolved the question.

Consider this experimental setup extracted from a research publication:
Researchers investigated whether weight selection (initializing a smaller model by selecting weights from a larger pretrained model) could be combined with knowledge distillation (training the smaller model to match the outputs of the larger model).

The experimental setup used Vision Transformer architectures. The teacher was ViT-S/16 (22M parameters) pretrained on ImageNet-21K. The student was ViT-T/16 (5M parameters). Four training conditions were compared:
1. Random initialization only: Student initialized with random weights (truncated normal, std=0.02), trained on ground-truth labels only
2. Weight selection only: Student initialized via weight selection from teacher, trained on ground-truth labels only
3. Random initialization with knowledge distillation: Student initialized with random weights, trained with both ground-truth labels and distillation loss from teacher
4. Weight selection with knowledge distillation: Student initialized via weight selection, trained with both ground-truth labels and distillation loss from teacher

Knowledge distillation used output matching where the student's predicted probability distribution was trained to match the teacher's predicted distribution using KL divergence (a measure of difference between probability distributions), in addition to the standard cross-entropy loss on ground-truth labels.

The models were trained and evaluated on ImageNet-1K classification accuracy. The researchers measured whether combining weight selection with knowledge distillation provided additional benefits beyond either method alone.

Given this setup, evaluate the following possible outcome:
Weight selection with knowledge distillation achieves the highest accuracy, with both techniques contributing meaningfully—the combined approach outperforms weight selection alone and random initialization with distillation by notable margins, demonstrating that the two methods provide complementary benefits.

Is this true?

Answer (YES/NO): NO